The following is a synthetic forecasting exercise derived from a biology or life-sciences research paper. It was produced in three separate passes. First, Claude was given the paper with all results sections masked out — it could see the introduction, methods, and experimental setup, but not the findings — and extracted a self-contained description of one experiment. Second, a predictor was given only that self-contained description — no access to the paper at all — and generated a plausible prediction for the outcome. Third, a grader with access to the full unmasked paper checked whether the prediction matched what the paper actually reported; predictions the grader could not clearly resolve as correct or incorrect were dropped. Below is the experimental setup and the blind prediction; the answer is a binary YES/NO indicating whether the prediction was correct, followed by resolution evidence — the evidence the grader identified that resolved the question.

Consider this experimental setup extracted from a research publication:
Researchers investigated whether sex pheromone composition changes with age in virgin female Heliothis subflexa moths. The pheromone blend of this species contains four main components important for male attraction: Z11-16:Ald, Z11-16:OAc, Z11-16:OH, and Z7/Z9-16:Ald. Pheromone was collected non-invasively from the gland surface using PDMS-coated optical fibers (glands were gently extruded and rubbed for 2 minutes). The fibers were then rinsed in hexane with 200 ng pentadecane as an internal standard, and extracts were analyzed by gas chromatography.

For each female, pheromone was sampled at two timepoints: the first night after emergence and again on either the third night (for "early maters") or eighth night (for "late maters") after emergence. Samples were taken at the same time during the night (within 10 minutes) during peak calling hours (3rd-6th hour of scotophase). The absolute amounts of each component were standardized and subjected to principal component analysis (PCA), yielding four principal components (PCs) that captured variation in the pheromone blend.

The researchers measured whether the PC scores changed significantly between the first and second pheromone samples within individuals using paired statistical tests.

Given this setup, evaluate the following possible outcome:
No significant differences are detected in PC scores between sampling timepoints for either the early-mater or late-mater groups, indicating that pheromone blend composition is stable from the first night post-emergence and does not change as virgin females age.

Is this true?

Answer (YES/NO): NO